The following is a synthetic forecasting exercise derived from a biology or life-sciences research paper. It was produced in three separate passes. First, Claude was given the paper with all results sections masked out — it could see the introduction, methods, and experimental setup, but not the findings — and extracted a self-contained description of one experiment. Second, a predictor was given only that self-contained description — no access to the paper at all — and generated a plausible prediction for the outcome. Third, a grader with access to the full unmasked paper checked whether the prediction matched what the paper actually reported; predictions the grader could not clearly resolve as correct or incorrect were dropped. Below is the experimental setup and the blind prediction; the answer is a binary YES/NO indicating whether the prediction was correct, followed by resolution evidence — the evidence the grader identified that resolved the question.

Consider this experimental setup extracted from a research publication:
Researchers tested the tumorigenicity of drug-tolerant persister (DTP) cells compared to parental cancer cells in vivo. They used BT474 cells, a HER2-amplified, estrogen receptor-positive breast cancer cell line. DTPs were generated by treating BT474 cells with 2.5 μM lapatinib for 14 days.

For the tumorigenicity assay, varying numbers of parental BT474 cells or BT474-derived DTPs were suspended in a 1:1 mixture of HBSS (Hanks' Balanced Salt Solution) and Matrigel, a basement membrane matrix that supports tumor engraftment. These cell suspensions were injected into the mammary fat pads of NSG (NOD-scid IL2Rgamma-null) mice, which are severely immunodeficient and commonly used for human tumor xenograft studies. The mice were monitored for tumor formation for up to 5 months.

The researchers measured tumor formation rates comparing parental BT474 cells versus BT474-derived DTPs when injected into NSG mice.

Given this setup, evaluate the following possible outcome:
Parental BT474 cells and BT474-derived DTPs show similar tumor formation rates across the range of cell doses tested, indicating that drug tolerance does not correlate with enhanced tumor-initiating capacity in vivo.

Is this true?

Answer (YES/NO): NO